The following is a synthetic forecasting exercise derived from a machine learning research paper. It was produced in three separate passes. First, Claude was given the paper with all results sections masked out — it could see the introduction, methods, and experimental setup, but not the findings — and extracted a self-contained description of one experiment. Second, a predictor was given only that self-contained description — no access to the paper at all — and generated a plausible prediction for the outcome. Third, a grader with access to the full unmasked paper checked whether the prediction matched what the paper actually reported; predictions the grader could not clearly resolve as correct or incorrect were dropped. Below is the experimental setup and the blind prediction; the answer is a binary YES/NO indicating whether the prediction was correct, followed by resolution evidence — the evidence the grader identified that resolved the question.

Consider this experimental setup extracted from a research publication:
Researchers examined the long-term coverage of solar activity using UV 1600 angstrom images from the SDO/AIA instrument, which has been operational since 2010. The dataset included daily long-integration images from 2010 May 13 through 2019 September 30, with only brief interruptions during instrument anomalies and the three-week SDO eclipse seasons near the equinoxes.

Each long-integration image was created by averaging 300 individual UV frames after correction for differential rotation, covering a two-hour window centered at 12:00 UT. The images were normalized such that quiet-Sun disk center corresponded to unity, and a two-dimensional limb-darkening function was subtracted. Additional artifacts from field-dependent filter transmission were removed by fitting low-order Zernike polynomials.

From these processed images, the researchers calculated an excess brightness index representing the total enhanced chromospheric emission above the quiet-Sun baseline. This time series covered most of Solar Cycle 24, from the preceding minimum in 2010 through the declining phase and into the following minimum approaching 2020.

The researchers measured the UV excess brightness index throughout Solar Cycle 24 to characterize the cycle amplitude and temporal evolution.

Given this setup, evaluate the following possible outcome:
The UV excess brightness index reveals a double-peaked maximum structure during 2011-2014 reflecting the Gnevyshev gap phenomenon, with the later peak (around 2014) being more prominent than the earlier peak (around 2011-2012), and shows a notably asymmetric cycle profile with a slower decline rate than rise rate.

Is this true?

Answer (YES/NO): NO